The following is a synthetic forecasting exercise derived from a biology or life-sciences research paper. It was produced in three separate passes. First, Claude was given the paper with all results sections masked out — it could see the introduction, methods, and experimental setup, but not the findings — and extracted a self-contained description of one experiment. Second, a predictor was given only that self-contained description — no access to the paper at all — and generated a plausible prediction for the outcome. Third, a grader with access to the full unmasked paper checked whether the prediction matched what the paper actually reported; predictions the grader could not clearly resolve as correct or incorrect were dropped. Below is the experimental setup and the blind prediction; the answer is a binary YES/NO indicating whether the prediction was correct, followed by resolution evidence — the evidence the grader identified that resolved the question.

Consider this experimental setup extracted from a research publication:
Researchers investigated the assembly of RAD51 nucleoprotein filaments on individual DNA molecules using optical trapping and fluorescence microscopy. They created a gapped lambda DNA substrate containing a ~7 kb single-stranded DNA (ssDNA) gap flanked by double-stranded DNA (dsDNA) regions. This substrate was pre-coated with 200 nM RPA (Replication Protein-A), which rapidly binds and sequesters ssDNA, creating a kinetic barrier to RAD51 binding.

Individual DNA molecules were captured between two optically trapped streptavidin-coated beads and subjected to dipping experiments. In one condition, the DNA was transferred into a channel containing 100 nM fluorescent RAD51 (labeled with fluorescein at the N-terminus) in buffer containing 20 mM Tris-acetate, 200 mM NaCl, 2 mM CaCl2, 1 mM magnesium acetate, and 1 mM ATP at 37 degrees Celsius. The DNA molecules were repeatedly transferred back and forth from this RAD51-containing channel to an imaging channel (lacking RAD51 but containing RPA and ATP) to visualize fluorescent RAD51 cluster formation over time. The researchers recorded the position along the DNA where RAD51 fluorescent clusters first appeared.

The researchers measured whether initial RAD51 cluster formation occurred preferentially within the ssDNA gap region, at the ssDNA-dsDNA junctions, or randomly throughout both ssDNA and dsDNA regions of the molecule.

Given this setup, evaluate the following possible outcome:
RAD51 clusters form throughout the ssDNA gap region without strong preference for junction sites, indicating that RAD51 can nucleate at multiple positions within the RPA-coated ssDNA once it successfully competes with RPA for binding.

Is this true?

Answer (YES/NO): YES